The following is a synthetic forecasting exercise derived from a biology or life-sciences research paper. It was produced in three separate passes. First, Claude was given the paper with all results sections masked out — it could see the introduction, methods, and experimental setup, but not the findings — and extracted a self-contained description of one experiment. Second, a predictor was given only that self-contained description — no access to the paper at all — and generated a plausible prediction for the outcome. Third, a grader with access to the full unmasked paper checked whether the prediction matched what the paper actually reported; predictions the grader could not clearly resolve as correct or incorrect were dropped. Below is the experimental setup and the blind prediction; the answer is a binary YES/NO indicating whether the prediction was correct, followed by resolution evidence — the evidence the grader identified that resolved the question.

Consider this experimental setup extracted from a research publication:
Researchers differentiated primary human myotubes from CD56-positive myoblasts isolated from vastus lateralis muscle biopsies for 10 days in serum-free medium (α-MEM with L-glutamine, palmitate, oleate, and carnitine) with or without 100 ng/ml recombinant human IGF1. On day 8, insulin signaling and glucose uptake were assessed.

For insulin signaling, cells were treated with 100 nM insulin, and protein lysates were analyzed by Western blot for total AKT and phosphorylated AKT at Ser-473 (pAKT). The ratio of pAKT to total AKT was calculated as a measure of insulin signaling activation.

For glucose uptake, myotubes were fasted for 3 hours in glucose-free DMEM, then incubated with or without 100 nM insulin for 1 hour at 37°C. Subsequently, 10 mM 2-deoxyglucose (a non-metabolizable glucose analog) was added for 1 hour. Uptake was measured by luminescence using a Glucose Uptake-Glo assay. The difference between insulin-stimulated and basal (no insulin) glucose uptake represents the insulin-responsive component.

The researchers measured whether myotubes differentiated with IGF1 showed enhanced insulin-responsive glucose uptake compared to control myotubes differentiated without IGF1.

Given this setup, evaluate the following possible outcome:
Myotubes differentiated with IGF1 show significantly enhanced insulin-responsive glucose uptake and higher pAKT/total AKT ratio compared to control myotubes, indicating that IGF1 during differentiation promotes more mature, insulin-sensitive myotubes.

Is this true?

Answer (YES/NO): NO